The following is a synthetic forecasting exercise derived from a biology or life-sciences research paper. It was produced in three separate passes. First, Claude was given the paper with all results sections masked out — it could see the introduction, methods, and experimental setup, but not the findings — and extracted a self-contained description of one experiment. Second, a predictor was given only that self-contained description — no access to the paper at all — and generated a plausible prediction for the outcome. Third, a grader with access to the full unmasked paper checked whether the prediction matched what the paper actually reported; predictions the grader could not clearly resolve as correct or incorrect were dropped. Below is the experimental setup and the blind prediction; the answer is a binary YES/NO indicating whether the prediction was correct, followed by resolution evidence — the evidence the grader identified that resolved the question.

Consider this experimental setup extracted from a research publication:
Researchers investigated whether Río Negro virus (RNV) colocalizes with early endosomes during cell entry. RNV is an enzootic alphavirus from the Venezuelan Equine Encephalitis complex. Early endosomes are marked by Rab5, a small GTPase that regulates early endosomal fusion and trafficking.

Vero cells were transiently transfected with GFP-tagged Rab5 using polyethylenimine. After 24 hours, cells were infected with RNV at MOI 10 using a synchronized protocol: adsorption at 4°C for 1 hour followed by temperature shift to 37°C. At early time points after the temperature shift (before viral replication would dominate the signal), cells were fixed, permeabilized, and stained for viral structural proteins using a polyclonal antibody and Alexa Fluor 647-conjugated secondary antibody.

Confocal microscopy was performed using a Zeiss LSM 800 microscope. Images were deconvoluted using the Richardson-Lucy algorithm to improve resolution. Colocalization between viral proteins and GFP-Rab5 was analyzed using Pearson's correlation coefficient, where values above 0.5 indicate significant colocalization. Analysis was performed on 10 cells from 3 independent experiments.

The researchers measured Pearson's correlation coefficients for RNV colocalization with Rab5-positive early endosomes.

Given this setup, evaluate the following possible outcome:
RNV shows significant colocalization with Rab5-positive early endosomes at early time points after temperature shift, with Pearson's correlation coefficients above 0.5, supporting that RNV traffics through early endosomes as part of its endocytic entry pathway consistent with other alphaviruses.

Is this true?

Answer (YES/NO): YES